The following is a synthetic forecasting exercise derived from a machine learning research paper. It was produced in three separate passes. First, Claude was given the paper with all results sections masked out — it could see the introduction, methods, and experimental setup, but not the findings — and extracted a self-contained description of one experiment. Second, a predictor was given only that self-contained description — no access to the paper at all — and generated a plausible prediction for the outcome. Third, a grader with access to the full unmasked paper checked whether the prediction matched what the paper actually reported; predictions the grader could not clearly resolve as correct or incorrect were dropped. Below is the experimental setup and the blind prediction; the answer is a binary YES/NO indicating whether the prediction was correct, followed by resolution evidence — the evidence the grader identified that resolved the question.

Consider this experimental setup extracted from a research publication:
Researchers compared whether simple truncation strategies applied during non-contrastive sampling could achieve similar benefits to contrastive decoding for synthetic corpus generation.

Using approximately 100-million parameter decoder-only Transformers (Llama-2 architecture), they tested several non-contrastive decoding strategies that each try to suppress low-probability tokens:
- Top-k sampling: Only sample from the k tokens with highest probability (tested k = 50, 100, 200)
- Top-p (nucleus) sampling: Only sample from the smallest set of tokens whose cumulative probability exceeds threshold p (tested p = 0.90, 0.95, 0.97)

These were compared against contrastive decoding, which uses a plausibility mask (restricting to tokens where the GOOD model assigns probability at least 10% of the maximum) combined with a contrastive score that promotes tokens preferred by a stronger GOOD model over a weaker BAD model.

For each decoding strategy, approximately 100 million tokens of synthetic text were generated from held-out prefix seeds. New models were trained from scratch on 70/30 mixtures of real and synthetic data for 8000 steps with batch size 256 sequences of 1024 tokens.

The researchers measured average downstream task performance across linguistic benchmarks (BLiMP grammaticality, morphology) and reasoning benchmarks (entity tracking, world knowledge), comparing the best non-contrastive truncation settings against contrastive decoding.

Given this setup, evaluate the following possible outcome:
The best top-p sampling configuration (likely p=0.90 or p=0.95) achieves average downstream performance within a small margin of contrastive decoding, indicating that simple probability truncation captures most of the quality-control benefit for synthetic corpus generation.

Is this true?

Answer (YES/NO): NO